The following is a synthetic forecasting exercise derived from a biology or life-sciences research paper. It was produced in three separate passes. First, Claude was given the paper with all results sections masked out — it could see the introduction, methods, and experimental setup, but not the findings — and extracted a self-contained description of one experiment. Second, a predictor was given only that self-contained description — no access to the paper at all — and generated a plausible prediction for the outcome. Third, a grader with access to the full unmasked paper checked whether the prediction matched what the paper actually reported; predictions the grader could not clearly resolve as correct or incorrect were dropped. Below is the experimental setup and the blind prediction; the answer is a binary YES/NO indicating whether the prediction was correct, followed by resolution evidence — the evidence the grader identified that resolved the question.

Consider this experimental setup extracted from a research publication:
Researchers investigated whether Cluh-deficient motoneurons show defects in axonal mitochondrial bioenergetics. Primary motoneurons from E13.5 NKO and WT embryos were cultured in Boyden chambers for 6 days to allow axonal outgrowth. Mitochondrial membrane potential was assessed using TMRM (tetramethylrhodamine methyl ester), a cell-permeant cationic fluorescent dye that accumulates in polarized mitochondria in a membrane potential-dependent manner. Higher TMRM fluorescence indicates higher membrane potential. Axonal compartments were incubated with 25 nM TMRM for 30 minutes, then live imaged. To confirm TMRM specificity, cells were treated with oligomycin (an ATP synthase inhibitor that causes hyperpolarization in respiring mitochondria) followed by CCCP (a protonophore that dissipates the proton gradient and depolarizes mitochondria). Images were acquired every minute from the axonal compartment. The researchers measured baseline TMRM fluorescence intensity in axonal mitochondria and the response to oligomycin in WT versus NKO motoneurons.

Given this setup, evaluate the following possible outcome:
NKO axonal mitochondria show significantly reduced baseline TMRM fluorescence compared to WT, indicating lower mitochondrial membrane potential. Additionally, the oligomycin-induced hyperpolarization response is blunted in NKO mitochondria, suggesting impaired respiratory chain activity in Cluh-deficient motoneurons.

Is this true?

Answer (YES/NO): NO